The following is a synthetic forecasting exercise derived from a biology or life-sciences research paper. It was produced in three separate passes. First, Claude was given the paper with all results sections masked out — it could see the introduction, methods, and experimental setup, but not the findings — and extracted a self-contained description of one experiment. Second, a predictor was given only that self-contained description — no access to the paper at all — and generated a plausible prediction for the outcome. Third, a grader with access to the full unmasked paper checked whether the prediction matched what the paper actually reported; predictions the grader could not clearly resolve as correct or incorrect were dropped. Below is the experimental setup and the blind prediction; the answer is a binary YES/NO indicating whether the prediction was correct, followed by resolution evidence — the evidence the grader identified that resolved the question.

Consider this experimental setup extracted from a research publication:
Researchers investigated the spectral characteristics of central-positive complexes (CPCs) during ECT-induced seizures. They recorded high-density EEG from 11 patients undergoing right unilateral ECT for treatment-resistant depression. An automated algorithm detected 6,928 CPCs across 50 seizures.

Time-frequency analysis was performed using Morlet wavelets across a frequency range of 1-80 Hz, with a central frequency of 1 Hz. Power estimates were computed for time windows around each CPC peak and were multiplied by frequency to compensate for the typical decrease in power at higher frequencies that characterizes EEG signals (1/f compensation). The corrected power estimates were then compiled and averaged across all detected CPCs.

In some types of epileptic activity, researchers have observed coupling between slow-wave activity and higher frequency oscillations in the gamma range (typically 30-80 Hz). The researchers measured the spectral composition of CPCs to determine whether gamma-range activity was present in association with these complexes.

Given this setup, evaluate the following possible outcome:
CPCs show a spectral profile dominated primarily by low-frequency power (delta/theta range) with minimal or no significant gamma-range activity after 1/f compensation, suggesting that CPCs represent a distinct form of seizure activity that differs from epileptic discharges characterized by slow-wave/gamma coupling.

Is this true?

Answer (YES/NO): NO